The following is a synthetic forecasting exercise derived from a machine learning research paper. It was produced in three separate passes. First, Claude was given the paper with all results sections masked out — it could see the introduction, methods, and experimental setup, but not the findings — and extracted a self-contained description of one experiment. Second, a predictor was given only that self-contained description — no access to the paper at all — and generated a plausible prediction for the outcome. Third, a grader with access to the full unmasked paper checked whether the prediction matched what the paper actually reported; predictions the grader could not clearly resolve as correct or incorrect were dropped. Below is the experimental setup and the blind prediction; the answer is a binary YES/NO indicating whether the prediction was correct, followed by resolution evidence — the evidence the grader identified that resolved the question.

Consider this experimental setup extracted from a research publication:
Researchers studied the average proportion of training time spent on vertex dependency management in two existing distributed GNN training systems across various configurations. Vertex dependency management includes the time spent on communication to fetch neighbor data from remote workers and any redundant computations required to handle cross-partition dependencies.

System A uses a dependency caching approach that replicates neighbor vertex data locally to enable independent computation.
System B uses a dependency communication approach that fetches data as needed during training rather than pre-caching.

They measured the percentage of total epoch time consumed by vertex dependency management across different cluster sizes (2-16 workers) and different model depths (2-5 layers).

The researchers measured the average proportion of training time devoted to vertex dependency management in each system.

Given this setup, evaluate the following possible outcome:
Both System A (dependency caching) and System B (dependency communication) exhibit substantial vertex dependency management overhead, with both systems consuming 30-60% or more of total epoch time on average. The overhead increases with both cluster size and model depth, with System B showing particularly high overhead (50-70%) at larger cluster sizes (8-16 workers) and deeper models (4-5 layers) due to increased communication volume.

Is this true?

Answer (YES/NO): NO